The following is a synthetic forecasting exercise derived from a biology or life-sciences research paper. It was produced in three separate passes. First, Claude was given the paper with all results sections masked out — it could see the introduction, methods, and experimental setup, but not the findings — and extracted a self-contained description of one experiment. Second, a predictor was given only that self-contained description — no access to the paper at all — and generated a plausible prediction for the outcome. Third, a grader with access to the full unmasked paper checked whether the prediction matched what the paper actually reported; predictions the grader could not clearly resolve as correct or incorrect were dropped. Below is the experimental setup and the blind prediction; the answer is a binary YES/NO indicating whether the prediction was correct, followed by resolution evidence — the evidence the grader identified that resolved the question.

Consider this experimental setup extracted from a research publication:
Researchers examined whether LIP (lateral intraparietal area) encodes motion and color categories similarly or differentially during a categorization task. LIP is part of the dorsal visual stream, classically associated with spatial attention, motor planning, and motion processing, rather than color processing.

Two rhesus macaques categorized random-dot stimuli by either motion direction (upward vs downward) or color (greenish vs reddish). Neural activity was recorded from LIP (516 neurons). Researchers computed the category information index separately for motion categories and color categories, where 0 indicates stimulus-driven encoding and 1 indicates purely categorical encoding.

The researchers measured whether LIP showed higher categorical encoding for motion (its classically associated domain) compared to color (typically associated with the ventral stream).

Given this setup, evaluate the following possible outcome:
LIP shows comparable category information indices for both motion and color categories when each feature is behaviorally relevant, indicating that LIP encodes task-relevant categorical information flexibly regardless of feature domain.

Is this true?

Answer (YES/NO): NO